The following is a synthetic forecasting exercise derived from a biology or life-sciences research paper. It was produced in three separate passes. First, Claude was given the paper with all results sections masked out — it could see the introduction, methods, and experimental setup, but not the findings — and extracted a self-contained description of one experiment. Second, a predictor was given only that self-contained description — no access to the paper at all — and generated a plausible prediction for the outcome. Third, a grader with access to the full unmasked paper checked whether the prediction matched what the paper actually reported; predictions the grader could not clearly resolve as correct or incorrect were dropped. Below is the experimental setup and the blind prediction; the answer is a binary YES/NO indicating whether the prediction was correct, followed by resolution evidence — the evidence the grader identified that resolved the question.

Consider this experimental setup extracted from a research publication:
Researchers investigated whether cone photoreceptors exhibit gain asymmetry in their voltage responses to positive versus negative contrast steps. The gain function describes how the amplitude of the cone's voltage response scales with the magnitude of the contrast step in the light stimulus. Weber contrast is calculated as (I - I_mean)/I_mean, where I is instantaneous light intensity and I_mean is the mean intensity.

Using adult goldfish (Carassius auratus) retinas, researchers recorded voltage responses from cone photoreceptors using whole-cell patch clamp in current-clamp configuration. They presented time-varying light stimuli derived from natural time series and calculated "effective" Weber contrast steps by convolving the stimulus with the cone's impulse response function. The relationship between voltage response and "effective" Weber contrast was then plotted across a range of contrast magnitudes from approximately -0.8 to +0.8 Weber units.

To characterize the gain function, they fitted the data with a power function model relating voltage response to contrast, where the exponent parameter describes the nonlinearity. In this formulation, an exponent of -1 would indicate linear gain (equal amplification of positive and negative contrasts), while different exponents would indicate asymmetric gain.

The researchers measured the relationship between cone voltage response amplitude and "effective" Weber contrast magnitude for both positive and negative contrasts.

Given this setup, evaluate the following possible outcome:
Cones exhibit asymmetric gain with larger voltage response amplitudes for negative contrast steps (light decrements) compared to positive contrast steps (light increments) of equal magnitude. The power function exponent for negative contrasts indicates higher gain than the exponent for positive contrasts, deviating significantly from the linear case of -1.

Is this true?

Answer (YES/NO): YES